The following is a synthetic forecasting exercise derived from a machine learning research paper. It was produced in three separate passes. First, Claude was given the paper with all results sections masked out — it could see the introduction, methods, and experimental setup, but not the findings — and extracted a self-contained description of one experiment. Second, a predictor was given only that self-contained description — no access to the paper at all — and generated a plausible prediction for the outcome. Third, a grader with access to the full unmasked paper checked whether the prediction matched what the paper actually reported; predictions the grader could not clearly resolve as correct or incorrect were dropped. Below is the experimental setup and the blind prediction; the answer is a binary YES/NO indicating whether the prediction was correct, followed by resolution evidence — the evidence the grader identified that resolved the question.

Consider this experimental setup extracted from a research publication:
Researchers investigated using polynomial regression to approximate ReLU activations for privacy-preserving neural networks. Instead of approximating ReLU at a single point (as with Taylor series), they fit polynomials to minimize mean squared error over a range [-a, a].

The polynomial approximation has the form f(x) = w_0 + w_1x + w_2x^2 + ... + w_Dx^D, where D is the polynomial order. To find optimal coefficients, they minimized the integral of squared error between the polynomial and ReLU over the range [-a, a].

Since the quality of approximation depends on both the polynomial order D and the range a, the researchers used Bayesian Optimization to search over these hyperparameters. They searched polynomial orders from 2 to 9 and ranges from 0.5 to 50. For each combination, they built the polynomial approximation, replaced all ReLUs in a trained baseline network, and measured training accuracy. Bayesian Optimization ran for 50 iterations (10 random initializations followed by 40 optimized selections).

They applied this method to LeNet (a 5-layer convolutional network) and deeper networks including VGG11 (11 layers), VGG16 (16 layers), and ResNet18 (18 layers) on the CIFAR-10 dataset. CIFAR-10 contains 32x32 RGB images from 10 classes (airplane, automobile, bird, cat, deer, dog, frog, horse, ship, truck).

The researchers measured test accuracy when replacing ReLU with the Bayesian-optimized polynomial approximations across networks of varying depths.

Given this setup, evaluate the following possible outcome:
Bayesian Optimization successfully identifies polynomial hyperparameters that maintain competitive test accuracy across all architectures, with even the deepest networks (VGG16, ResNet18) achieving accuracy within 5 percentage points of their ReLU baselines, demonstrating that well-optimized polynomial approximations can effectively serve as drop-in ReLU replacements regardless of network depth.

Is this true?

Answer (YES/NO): NO